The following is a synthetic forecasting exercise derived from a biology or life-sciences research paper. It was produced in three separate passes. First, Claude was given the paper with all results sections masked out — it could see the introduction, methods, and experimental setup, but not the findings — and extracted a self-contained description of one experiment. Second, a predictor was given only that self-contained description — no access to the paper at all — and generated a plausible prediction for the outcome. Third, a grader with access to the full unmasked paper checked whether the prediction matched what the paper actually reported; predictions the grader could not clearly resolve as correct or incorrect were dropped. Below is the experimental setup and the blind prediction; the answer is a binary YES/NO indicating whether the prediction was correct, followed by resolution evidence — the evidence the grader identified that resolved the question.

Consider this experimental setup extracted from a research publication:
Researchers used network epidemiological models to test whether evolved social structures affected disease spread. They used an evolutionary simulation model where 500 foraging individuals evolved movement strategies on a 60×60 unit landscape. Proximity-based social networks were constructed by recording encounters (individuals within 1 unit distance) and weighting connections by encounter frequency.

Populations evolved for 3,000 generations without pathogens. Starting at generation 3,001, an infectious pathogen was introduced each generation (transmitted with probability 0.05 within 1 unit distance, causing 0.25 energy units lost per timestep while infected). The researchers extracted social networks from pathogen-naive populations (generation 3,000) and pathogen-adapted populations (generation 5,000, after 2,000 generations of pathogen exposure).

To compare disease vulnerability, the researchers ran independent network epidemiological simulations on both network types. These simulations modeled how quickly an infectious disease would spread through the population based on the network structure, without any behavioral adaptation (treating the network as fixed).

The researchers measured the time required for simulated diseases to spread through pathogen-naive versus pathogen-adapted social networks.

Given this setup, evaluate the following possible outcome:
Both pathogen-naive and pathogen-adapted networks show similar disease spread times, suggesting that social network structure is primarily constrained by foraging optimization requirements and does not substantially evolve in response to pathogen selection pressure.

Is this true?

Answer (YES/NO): NO